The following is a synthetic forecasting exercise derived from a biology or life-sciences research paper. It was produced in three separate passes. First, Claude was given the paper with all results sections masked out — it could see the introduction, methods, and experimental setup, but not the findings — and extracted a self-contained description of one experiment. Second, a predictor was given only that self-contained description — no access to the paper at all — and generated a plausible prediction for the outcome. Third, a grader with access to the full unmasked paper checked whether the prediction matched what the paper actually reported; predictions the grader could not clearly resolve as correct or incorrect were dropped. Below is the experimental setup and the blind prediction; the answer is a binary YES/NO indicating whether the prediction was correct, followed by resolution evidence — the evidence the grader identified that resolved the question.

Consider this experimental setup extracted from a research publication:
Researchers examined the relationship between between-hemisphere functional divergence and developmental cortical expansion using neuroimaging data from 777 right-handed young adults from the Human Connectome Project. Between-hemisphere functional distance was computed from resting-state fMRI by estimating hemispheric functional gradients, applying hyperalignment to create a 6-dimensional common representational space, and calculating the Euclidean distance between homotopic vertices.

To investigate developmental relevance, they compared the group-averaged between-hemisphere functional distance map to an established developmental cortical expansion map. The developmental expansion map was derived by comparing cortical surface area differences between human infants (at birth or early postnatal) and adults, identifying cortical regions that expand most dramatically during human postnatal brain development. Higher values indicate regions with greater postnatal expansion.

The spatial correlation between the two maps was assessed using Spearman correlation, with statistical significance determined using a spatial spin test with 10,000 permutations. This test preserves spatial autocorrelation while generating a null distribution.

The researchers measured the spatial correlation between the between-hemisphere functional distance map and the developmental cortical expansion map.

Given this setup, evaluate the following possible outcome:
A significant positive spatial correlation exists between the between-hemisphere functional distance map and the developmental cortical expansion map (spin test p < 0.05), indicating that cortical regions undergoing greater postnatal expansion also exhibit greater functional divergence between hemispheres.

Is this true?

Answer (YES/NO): NO